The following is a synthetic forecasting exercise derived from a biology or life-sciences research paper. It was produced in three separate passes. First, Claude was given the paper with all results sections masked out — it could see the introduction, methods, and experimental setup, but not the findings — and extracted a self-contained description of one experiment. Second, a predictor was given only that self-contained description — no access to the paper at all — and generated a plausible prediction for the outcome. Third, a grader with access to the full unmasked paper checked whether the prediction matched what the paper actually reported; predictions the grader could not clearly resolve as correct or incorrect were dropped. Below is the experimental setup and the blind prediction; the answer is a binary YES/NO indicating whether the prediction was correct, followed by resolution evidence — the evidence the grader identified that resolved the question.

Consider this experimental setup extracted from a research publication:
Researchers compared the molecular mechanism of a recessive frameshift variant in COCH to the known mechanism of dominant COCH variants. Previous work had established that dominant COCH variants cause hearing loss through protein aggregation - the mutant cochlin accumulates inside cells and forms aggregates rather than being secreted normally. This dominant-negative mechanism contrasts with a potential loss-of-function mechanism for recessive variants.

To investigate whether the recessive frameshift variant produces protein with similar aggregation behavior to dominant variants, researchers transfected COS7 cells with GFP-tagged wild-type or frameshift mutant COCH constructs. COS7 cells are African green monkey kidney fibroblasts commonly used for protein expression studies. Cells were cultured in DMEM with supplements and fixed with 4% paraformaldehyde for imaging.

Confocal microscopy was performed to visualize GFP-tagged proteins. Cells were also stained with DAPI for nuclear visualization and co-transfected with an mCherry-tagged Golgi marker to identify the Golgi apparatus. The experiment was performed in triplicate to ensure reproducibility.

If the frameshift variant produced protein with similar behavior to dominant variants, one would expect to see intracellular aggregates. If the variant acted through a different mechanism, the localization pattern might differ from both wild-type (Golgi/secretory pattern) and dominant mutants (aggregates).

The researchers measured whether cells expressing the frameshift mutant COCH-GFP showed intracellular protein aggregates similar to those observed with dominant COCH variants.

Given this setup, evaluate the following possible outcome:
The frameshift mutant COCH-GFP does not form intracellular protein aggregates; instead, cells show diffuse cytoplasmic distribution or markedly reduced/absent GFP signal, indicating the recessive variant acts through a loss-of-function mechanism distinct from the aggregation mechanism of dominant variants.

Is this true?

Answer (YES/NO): YES